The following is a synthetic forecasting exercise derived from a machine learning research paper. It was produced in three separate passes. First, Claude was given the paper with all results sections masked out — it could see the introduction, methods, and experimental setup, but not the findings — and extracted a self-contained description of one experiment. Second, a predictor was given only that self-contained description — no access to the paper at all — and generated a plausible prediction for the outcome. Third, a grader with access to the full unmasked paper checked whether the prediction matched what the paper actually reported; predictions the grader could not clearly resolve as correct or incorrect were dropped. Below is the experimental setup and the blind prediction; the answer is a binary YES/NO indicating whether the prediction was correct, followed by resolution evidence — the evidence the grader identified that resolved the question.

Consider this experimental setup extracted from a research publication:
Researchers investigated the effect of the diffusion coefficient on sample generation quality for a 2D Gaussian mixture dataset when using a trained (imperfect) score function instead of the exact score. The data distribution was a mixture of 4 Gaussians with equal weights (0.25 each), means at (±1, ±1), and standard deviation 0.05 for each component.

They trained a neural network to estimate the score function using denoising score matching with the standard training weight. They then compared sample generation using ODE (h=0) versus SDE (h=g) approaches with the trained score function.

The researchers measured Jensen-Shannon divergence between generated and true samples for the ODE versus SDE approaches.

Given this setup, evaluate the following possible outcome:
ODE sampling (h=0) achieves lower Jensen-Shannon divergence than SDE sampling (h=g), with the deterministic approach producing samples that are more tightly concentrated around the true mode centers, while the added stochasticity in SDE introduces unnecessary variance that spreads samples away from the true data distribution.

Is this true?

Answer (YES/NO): NO